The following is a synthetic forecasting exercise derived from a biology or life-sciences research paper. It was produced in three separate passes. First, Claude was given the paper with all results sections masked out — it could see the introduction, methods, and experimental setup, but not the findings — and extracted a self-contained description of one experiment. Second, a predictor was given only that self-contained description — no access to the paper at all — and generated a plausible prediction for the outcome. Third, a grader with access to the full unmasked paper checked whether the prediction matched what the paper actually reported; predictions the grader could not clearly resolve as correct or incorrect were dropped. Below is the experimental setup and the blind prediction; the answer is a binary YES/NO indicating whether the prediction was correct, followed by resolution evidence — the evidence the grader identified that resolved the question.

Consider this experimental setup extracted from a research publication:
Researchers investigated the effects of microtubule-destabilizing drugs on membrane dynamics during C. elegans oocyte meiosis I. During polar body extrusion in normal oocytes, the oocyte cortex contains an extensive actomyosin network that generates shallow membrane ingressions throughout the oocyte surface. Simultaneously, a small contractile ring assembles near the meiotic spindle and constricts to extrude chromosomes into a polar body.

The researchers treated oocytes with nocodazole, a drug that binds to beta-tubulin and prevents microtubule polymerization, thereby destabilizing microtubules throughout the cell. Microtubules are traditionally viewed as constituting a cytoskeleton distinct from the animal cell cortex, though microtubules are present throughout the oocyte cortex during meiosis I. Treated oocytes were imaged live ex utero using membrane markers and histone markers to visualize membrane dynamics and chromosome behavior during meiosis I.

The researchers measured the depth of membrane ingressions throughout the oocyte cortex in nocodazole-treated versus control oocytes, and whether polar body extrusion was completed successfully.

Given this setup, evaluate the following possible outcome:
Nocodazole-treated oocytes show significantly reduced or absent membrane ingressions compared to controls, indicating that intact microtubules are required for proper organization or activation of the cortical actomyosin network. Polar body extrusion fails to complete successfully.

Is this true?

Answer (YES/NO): NO